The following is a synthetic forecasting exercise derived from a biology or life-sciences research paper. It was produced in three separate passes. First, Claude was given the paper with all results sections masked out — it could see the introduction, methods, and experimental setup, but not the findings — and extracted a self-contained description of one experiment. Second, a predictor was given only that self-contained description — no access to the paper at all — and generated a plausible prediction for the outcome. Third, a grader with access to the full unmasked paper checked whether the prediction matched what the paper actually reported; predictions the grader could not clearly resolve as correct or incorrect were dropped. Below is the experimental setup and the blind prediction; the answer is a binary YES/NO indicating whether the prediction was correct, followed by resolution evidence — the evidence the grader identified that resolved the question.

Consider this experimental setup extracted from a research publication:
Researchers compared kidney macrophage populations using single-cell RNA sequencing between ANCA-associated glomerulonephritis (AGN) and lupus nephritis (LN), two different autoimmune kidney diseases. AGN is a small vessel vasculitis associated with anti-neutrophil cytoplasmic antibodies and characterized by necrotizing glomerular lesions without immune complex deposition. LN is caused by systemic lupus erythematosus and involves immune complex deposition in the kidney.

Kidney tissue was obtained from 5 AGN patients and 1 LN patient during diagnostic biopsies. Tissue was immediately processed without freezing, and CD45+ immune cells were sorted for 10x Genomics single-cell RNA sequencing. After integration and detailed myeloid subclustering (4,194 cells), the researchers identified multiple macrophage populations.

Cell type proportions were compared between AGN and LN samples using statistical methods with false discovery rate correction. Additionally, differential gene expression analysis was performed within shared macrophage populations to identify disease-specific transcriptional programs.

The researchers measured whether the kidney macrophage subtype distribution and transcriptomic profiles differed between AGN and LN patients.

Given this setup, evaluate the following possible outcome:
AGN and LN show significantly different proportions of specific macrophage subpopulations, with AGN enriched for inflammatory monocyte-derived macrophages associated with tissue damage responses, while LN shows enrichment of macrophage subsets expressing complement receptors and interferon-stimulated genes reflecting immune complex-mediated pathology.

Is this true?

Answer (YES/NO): NO